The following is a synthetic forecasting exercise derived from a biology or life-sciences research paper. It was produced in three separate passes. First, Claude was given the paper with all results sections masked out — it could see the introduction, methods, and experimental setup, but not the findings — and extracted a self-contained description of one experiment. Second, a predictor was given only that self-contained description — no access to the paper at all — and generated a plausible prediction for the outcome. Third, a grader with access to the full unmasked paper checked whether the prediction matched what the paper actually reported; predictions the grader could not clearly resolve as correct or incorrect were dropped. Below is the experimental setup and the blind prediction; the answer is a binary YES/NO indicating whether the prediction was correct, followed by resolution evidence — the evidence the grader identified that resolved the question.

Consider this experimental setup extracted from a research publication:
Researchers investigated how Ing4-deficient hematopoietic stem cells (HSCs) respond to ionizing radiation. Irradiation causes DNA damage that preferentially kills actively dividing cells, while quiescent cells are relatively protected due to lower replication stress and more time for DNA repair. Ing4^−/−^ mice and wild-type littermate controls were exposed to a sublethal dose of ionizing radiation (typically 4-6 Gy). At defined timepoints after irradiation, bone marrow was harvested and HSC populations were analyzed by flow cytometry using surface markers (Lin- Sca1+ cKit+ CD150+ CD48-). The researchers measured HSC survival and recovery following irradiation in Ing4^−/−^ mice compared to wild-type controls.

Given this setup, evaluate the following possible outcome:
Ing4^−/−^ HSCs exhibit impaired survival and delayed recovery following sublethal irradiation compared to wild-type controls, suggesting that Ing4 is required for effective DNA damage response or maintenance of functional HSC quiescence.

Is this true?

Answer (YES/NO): NO